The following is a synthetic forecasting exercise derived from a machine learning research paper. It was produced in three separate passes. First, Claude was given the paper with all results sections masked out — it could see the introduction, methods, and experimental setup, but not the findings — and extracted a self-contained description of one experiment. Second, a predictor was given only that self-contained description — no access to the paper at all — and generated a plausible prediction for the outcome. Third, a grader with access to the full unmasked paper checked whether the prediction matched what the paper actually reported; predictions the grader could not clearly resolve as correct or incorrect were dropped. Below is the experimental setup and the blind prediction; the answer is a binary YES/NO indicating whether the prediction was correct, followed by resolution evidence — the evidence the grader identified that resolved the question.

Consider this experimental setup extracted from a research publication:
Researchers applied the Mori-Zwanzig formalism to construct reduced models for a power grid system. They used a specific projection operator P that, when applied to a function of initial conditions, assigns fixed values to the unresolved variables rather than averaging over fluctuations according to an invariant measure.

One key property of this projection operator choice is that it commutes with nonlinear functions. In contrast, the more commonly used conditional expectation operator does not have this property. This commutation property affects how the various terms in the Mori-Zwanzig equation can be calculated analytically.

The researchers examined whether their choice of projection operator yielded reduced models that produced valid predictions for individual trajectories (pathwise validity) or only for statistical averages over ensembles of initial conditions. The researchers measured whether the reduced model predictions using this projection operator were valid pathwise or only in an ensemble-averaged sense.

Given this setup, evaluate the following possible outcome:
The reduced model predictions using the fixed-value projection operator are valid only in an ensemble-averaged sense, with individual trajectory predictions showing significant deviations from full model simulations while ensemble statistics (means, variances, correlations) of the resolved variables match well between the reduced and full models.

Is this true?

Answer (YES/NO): NO